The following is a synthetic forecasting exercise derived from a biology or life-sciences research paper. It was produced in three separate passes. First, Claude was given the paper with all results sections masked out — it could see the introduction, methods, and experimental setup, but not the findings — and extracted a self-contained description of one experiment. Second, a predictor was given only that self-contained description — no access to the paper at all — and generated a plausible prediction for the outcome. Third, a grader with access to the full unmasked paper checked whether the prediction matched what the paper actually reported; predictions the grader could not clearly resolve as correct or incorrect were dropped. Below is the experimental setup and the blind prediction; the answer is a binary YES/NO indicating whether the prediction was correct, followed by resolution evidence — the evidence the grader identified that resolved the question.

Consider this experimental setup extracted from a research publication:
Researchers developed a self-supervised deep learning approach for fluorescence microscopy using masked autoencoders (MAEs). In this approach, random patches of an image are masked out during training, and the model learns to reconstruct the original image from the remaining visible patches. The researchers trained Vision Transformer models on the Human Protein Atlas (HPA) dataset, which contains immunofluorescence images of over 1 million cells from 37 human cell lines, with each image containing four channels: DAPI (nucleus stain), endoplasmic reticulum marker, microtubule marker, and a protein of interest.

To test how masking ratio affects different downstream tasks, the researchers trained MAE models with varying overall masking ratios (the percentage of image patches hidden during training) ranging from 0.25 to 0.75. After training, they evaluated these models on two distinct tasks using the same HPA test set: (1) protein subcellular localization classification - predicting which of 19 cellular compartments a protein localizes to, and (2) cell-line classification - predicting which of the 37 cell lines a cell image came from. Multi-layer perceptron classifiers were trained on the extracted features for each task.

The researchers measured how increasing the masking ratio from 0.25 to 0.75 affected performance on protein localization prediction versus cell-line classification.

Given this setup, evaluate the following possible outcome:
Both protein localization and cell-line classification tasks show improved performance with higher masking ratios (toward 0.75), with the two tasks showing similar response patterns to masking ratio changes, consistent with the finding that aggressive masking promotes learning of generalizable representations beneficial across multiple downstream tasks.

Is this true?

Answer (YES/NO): NO